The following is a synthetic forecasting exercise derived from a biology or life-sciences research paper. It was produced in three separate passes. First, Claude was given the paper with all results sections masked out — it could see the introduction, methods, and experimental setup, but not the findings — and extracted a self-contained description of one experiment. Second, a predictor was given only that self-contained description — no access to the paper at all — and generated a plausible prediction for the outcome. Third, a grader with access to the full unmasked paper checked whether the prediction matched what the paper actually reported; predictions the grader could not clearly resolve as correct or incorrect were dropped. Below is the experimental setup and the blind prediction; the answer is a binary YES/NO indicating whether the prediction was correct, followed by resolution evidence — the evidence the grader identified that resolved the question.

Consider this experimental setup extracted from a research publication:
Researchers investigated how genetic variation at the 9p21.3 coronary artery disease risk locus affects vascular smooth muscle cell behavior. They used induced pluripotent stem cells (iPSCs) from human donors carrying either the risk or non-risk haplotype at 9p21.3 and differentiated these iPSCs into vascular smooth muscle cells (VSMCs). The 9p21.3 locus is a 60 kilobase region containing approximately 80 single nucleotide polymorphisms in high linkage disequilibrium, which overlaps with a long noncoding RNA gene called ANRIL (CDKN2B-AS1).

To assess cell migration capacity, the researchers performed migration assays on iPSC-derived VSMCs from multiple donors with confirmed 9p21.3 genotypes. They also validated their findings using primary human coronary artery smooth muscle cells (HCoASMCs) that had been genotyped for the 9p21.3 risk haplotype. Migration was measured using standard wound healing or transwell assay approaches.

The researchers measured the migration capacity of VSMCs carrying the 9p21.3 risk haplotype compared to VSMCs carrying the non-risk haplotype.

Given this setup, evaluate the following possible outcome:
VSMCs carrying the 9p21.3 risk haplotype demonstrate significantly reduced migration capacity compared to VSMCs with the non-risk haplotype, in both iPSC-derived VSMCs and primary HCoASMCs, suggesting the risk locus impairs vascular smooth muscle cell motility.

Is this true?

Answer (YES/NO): YES